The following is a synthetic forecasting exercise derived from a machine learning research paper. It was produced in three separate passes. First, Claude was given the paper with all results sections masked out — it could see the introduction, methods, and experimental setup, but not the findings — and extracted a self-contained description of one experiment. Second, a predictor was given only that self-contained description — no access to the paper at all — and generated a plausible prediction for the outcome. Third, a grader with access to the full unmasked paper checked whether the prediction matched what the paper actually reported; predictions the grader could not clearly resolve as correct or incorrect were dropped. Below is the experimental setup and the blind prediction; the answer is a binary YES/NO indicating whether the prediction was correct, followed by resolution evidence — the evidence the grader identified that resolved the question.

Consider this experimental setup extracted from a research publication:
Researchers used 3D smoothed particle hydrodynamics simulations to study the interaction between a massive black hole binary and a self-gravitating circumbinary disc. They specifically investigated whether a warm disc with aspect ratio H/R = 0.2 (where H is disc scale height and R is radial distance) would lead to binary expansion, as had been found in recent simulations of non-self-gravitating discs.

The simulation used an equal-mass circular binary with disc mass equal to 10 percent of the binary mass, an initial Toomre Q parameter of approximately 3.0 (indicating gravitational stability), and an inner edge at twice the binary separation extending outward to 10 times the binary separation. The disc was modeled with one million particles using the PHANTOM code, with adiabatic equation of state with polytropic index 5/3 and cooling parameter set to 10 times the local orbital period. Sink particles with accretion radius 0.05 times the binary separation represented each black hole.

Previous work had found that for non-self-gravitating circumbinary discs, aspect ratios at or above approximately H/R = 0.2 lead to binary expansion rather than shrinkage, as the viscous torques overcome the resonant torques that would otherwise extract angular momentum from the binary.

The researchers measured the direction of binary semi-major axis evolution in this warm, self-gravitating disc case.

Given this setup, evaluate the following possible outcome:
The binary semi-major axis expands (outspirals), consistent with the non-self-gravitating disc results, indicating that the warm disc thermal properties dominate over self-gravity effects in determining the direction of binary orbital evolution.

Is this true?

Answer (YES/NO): NO